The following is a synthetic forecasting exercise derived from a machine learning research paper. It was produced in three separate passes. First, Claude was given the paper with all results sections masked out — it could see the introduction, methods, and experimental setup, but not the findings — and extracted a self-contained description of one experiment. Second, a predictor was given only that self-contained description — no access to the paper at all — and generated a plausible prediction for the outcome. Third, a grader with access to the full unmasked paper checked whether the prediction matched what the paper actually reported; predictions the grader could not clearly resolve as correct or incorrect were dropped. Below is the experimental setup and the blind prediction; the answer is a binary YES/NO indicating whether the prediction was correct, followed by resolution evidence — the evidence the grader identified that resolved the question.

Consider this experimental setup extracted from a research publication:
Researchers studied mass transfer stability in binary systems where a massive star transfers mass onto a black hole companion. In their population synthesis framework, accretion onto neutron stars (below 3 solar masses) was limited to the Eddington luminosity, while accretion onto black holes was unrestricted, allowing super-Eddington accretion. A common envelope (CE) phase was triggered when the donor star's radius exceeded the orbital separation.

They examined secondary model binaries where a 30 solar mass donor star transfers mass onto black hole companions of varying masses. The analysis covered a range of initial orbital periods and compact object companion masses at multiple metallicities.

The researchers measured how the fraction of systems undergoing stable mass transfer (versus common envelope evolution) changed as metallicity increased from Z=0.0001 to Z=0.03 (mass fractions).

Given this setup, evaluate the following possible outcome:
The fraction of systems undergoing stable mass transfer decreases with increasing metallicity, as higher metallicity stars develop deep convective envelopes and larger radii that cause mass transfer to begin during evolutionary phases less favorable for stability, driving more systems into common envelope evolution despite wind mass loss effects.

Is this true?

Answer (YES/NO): NO